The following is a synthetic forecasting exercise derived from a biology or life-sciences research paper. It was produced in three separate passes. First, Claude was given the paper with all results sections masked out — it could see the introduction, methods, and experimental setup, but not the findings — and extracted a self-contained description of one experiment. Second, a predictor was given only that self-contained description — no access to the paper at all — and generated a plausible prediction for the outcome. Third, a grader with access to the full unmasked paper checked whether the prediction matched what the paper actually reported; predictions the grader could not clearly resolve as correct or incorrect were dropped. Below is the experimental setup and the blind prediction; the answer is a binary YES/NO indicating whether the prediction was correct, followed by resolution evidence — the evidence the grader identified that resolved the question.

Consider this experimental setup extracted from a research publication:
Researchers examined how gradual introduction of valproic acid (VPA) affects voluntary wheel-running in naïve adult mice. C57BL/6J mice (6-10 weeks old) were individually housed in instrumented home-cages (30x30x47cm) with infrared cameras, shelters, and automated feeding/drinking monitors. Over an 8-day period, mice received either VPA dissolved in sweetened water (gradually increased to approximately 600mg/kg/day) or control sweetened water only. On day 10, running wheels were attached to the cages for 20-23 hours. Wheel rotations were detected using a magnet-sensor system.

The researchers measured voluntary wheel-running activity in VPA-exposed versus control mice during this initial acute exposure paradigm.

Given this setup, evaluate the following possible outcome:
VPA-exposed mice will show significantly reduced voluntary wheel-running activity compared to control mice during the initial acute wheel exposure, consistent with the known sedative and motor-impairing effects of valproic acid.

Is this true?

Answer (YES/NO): NO